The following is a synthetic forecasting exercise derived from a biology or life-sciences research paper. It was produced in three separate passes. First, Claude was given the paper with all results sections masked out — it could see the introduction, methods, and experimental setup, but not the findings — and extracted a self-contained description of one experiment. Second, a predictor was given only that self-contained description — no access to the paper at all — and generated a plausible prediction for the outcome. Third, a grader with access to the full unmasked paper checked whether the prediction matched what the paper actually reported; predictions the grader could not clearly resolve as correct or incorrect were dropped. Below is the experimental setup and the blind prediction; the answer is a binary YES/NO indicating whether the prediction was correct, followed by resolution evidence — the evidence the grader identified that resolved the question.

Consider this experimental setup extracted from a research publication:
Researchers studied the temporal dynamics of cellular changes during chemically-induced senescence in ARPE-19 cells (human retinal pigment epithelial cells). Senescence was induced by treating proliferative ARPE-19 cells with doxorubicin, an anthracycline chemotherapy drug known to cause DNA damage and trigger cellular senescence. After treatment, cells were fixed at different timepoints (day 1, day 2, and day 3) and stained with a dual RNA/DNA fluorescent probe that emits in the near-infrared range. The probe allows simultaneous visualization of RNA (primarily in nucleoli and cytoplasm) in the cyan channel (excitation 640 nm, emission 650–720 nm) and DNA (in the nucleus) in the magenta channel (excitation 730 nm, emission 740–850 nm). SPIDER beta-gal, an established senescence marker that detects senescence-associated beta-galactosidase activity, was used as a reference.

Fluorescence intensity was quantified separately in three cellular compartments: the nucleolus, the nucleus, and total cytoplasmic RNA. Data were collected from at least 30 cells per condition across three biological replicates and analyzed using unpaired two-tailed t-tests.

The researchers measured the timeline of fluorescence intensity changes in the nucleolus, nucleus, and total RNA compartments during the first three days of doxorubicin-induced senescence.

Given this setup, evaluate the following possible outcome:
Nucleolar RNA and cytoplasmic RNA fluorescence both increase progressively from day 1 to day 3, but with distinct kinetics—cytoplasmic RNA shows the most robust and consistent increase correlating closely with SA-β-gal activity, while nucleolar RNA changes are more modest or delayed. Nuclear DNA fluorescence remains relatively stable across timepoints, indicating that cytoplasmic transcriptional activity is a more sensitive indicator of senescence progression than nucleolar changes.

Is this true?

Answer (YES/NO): NO